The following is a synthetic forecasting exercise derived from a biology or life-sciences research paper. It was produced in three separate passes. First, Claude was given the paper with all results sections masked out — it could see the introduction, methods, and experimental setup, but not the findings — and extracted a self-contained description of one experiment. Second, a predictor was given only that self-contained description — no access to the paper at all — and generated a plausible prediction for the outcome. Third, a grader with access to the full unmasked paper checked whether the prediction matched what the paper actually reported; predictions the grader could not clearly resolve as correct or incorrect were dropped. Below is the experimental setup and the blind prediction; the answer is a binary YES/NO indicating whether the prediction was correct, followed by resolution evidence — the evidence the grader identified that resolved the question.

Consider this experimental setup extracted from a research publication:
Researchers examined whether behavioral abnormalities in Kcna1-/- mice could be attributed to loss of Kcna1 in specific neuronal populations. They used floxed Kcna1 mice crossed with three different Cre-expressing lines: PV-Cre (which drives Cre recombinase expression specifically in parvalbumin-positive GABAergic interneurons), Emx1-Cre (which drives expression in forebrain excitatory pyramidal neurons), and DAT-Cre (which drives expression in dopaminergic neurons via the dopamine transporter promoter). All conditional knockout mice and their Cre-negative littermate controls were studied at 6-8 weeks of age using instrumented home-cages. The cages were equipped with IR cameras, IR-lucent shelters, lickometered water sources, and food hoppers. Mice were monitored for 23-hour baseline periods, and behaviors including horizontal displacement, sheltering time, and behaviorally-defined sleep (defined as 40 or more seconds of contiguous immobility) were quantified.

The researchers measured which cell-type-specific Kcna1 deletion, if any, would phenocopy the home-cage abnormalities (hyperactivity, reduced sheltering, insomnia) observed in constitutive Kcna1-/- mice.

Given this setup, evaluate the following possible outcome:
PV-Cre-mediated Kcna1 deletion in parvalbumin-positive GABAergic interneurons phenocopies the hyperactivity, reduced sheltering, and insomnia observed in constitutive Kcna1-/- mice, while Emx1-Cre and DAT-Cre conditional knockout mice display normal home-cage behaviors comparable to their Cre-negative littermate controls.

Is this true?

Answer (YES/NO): NO